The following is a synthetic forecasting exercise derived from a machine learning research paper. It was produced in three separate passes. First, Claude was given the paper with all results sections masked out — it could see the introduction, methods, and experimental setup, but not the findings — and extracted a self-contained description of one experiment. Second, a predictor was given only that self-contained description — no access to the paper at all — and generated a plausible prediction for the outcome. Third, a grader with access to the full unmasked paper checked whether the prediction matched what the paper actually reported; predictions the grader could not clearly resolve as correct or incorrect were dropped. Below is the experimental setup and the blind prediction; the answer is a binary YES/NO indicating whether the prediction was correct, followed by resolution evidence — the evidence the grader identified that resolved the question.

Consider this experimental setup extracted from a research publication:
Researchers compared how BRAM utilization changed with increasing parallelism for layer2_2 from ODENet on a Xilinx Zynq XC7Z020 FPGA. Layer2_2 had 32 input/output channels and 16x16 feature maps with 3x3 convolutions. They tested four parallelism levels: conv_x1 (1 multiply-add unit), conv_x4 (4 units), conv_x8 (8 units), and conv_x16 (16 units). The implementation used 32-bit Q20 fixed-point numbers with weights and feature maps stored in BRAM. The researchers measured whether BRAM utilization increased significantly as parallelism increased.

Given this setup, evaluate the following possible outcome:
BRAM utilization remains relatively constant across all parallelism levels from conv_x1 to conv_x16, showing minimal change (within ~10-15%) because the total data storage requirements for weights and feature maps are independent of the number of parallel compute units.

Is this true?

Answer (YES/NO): YES